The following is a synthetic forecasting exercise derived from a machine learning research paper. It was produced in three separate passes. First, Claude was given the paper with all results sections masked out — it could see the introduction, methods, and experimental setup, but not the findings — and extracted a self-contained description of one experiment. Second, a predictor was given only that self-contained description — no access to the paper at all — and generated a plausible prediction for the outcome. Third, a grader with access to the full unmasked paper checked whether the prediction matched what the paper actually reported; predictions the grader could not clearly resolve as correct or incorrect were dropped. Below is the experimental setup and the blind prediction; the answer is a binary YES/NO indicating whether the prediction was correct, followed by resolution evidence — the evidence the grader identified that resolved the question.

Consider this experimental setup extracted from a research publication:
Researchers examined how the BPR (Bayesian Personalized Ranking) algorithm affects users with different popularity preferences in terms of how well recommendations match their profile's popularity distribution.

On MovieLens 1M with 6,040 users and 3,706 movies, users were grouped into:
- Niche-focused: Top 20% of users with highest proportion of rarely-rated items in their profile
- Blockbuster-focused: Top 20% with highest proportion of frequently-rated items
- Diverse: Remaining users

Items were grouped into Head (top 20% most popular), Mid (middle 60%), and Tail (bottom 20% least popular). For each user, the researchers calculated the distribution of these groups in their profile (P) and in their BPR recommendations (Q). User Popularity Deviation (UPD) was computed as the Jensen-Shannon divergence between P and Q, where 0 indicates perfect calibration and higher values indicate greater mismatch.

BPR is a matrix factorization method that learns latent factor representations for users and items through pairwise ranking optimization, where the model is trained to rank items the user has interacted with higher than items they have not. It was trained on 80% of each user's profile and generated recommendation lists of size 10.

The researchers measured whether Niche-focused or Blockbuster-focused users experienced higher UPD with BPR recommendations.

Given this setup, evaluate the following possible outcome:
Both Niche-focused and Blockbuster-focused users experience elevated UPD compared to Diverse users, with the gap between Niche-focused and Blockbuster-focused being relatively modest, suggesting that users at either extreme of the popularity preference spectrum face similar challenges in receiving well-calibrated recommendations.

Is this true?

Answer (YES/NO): NO